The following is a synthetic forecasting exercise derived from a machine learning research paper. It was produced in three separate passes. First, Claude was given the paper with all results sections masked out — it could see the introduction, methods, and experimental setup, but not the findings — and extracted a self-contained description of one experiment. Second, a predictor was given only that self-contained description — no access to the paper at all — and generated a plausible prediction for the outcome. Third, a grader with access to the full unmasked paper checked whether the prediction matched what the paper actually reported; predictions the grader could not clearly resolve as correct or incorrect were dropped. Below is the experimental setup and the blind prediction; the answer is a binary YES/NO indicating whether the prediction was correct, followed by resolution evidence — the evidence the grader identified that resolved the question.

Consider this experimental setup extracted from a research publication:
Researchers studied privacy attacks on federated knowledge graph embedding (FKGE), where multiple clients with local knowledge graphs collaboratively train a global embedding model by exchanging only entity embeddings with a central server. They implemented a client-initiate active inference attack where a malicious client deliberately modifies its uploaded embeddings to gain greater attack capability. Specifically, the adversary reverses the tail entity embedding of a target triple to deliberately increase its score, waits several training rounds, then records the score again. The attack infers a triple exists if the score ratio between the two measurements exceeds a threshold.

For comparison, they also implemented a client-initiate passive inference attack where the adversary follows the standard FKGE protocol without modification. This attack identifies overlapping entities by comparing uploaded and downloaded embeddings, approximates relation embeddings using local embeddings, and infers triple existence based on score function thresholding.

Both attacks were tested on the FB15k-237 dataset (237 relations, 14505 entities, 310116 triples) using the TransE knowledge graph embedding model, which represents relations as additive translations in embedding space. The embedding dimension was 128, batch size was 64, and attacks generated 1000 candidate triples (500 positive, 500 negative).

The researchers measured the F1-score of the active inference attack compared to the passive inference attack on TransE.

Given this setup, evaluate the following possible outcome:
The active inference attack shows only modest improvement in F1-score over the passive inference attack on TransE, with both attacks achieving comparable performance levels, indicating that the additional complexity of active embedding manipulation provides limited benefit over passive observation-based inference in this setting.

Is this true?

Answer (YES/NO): NO